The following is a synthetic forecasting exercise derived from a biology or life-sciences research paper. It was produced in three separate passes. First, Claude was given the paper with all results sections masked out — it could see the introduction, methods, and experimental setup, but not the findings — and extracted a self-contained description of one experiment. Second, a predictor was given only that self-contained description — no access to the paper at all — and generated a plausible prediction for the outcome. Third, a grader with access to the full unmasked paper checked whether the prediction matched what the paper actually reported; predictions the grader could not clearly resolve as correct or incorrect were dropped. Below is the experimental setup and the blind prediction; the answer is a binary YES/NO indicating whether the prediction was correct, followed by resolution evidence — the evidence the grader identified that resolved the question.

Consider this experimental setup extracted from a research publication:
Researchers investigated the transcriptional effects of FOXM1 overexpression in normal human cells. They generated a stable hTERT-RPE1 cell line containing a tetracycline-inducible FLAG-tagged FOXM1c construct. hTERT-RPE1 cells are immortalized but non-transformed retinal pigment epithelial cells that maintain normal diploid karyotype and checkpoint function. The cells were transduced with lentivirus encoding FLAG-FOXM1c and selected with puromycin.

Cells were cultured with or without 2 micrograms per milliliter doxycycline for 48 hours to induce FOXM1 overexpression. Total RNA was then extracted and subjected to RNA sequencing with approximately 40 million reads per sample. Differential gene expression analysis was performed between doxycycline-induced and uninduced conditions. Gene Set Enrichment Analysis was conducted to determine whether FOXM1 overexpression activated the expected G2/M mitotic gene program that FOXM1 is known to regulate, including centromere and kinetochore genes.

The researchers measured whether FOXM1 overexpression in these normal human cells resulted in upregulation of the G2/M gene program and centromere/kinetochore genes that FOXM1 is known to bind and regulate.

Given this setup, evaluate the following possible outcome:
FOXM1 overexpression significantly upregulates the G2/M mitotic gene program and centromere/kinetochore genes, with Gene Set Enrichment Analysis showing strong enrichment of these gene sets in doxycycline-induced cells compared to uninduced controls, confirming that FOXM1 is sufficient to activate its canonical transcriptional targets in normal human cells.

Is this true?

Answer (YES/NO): NO